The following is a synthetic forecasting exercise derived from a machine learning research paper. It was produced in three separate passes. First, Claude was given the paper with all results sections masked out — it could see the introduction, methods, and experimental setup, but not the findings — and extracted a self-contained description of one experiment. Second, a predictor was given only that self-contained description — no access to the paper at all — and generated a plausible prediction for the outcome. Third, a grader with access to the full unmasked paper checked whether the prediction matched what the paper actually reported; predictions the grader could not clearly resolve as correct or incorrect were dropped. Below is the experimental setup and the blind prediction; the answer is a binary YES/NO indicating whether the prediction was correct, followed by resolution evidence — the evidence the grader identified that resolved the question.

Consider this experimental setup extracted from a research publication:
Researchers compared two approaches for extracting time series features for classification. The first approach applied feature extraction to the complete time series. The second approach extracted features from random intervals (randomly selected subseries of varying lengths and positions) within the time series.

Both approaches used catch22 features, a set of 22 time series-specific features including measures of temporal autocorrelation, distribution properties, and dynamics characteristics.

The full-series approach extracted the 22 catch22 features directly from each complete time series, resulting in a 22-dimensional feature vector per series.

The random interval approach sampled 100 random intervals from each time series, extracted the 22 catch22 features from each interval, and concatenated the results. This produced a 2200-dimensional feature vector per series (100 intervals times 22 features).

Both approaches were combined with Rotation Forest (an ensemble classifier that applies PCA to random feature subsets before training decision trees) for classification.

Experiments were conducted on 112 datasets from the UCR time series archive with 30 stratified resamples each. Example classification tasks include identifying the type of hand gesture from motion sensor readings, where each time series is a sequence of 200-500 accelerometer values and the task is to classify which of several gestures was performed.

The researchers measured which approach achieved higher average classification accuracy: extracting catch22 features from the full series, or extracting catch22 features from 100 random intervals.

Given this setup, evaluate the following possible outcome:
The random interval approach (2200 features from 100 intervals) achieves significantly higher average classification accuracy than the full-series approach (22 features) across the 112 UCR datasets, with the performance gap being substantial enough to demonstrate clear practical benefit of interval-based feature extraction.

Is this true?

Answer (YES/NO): YES